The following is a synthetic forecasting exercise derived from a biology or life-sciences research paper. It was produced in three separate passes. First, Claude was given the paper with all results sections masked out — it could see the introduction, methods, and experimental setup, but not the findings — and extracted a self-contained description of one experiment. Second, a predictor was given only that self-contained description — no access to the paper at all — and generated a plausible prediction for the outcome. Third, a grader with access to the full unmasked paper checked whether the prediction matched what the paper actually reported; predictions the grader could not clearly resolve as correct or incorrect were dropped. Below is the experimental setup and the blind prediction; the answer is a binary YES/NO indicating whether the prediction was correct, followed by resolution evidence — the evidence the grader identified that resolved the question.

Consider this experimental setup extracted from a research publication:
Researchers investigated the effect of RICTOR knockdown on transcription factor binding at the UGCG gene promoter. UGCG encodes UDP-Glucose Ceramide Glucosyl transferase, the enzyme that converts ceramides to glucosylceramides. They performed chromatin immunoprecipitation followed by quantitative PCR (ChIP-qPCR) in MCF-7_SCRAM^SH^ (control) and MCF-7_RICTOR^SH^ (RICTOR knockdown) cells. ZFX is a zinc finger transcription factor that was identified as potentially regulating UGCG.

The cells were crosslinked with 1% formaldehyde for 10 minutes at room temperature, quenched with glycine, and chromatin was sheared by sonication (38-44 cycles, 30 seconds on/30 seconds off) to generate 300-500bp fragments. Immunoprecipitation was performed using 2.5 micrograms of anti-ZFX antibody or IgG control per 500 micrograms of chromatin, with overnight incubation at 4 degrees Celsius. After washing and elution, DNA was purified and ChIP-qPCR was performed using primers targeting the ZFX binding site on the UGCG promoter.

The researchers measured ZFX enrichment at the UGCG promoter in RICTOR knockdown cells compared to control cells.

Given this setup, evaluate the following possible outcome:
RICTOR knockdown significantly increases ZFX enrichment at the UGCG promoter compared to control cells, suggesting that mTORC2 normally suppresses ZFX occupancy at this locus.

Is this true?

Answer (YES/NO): NO